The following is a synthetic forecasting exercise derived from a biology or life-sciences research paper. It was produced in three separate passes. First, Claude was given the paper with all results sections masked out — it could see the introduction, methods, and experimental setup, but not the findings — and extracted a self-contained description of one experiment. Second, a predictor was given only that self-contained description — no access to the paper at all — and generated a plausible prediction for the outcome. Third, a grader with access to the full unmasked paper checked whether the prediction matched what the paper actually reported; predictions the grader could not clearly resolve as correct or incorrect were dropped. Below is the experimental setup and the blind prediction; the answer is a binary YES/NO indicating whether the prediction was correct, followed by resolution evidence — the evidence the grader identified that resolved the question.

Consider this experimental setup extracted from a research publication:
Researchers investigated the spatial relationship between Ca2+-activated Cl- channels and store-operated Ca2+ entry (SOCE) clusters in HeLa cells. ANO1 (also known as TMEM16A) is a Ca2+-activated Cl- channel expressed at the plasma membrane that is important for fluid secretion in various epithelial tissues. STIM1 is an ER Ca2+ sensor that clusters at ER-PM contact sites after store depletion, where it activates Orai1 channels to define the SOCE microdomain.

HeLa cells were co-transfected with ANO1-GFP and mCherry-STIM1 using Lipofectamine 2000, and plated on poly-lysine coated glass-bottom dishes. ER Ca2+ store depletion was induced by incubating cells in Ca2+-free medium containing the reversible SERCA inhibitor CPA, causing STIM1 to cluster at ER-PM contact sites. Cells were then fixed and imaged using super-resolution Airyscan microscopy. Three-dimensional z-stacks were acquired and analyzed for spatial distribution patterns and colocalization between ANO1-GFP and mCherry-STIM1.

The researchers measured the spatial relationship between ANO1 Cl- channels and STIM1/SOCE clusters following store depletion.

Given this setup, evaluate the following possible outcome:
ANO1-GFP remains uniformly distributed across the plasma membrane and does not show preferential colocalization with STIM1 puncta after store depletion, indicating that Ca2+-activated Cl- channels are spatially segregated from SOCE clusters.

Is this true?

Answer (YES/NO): YES